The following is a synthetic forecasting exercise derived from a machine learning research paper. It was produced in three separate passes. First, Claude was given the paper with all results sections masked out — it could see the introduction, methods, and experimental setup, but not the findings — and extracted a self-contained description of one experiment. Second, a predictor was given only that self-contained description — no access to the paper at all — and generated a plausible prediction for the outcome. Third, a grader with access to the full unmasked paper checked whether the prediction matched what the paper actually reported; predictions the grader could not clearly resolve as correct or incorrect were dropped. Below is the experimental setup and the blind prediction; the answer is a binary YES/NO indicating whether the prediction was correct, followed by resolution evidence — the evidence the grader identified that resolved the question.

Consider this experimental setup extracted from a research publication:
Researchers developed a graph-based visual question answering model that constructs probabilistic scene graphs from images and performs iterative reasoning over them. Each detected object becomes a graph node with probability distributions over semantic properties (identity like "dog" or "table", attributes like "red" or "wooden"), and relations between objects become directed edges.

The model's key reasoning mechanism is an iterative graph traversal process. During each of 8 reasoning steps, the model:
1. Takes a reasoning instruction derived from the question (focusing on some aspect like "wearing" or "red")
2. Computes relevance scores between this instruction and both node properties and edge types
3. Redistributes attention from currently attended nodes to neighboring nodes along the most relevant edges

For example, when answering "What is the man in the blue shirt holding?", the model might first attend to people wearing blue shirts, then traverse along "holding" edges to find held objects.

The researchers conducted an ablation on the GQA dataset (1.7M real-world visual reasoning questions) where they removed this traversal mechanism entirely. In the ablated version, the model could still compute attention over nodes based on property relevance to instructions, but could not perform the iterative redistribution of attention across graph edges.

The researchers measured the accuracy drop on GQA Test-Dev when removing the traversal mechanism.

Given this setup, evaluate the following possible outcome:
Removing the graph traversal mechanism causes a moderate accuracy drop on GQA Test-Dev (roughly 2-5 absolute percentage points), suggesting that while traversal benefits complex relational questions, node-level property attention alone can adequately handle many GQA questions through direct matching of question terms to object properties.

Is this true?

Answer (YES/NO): NO